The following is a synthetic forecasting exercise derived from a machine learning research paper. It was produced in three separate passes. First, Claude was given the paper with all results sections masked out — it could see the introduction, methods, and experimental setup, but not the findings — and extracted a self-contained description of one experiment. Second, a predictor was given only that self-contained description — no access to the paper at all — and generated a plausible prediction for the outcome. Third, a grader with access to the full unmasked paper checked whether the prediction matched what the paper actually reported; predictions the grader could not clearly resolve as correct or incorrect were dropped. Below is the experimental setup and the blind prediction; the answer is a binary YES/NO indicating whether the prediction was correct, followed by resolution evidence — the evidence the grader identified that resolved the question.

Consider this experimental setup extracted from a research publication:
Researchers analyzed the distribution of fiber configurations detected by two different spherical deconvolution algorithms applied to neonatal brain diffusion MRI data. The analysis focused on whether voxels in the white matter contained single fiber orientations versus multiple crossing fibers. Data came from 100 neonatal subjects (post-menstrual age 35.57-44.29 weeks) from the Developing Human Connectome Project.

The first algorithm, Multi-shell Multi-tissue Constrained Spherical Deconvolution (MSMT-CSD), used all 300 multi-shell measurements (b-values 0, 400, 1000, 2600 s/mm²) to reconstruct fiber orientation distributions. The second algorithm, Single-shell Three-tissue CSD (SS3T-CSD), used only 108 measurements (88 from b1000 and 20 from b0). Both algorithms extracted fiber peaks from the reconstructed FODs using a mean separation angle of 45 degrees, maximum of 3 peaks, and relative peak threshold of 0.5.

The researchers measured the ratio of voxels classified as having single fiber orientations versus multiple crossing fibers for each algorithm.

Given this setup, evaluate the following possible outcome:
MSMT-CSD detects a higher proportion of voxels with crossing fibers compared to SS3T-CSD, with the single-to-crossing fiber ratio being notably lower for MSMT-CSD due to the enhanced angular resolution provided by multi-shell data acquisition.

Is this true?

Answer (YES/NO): NO